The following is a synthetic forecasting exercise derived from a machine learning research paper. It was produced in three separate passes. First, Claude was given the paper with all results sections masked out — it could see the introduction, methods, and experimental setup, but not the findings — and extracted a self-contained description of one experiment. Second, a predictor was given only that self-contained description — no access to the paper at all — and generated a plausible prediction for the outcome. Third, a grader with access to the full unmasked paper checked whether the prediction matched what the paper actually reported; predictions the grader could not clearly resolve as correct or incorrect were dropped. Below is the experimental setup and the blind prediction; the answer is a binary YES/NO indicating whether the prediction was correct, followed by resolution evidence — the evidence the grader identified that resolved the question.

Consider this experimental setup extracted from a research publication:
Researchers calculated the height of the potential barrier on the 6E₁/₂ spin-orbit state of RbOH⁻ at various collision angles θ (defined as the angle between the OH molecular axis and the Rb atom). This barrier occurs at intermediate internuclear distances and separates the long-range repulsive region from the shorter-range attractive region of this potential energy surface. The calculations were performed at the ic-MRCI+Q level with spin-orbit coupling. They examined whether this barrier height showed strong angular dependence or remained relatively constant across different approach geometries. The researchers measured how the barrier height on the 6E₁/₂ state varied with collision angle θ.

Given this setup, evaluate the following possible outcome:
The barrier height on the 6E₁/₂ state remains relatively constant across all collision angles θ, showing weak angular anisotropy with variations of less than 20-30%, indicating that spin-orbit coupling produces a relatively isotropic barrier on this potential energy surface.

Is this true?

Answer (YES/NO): YES